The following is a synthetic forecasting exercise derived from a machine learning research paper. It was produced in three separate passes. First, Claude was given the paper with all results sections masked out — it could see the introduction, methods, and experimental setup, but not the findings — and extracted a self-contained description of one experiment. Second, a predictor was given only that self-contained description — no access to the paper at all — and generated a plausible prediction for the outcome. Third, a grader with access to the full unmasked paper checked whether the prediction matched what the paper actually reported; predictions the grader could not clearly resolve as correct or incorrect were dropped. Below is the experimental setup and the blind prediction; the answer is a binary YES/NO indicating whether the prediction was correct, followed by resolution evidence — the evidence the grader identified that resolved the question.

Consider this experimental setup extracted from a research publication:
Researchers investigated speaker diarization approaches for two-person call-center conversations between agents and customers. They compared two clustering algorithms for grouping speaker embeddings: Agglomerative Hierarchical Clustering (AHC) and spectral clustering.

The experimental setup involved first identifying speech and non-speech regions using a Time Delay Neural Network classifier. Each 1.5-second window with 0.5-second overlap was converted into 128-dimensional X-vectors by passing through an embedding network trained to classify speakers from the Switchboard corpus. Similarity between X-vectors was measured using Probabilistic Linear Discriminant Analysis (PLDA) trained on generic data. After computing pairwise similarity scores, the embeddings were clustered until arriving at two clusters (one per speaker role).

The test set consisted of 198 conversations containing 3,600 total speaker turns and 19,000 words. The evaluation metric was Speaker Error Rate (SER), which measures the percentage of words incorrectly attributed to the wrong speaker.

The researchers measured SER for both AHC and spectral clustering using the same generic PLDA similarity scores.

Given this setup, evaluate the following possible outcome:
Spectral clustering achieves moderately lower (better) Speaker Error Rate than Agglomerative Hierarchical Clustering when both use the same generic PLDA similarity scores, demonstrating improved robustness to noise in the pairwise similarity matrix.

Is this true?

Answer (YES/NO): NO